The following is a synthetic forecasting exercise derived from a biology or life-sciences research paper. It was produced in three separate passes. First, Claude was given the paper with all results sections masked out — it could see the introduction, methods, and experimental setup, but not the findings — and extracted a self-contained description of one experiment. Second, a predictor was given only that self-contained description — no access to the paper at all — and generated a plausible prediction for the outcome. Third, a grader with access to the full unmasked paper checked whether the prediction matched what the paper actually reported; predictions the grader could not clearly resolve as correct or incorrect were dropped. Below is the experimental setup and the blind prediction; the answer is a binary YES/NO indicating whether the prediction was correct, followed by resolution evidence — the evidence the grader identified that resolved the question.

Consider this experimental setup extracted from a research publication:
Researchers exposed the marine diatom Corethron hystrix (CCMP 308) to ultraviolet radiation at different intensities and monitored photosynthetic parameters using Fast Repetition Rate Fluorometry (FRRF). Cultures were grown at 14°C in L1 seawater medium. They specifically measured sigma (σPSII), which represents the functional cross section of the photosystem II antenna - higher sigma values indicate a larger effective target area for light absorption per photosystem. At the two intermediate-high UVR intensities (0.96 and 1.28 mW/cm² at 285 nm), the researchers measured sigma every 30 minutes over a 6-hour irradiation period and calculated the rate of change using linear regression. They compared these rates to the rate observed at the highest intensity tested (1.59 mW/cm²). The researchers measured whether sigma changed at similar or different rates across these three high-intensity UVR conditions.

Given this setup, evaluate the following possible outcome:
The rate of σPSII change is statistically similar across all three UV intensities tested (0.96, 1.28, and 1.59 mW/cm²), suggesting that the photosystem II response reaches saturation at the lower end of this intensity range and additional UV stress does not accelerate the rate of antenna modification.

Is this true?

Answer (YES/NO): NO